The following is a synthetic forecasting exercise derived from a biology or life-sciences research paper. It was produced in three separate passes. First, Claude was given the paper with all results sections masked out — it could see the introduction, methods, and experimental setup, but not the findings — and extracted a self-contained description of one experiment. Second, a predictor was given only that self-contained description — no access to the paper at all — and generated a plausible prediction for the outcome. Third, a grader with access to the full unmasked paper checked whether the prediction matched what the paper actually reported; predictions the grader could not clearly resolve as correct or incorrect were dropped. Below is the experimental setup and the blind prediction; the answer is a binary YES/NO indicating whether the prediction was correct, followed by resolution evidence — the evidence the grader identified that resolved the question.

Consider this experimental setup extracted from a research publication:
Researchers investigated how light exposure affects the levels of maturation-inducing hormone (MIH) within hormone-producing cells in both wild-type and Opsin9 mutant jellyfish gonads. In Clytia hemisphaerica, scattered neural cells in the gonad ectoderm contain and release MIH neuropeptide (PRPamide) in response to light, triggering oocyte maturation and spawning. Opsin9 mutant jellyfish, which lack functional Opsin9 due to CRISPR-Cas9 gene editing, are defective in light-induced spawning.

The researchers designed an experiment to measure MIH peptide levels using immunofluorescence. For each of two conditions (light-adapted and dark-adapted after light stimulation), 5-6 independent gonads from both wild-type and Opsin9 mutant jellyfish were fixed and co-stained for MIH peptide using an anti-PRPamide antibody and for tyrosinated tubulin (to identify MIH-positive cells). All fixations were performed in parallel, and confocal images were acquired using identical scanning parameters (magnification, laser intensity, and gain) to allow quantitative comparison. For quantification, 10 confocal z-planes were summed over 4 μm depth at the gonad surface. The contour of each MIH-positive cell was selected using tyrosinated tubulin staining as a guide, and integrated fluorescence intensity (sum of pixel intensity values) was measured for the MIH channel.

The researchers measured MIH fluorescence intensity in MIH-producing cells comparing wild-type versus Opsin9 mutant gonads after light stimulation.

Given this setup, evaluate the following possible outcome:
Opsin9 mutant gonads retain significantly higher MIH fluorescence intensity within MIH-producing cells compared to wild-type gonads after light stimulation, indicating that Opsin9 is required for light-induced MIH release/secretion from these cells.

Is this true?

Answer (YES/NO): YES